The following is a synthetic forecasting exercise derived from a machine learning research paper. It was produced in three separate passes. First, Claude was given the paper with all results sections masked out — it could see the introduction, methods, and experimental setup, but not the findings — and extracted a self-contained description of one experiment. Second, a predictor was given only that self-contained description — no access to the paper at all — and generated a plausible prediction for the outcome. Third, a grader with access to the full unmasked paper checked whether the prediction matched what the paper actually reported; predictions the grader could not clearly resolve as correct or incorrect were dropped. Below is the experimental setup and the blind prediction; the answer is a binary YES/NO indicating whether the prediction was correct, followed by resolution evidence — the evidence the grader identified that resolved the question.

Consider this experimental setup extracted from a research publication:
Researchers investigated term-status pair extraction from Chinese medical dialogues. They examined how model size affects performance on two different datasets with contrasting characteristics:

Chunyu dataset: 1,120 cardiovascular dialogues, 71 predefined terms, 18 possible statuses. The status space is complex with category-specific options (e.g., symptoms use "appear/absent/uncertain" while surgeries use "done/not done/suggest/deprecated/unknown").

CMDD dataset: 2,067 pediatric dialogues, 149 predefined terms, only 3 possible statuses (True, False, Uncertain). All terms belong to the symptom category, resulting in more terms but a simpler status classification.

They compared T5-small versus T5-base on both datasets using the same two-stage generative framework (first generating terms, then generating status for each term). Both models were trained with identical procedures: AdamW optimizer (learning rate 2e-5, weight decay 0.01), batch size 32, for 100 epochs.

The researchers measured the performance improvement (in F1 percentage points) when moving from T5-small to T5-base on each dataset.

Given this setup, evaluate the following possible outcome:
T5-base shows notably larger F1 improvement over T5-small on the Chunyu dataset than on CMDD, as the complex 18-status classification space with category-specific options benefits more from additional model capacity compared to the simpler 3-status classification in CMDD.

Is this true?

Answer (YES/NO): YES